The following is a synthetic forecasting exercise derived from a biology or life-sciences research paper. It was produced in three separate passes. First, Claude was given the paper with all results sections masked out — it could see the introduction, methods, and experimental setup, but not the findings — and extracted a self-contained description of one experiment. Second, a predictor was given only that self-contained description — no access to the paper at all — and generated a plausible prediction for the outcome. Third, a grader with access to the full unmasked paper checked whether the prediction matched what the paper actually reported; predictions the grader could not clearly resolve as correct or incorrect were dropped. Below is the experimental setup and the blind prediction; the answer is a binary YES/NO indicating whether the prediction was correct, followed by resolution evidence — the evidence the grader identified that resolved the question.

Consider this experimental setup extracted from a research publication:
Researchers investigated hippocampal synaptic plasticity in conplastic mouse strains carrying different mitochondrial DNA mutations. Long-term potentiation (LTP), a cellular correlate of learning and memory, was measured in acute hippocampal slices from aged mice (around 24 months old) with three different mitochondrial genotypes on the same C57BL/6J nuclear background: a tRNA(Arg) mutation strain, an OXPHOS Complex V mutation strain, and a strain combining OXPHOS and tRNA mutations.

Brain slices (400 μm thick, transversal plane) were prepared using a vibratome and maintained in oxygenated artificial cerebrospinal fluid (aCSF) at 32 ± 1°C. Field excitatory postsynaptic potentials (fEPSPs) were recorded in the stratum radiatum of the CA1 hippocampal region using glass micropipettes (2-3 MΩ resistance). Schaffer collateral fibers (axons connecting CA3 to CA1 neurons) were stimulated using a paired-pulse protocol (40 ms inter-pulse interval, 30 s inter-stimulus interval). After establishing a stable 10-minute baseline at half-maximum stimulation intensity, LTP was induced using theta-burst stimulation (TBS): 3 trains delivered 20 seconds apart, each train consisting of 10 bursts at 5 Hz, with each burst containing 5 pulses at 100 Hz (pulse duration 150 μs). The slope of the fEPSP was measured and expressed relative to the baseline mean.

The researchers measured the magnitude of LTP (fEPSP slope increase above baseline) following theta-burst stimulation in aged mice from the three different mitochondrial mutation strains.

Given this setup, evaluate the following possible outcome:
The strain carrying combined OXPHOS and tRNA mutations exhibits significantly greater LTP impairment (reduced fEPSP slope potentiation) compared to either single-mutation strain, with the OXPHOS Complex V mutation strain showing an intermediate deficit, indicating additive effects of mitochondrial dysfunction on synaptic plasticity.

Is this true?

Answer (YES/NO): NO